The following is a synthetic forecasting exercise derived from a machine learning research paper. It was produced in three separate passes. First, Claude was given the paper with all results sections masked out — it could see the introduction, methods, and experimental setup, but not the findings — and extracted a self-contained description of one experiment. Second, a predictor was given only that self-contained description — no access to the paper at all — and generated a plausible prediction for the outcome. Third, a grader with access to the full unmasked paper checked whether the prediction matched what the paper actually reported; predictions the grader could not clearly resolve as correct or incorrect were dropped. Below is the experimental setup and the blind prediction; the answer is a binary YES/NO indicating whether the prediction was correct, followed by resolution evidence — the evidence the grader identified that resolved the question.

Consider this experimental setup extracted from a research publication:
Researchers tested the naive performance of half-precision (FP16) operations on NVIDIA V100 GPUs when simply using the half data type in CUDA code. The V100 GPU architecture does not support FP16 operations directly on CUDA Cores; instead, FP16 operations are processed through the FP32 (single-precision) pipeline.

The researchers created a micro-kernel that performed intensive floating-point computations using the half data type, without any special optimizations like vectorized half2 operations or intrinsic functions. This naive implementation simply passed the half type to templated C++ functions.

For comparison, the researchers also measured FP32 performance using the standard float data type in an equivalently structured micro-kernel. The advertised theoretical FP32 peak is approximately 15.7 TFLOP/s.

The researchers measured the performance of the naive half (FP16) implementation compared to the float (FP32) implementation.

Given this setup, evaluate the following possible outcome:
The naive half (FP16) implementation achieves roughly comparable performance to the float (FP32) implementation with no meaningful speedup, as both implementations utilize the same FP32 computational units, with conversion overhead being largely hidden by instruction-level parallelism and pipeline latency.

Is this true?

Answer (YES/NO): YES